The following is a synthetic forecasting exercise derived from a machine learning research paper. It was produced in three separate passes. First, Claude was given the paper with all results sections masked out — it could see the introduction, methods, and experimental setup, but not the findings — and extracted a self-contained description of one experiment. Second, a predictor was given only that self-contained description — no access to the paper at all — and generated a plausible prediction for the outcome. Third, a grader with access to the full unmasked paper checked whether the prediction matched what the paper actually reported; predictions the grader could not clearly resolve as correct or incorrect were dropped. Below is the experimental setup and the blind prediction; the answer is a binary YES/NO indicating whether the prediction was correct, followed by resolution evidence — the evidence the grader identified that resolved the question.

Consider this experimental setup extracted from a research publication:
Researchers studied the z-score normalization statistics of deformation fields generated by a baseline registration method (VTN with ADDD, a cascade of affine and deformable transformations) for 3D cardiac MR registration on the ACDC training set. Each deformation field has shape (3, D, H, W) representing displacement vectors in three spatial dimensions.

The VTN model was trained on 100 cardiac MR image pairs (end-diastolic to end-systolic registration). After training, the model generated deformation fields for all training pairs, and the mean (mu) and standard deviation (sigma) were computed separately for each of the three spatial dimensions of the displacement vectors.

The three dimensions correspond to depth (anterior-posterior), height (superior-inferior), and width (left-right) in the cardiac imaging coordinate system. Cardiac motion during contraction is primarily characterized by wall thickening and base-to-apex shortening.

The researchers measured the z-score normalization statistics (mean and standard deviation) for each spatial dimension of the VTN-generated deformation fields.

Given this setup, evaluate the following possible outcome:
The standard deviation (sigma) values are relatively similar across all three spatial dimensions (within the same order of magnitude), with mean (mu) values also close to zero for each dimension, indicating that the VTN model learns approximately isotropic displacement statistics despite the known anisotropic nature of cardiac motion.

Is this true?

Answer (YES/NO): NO